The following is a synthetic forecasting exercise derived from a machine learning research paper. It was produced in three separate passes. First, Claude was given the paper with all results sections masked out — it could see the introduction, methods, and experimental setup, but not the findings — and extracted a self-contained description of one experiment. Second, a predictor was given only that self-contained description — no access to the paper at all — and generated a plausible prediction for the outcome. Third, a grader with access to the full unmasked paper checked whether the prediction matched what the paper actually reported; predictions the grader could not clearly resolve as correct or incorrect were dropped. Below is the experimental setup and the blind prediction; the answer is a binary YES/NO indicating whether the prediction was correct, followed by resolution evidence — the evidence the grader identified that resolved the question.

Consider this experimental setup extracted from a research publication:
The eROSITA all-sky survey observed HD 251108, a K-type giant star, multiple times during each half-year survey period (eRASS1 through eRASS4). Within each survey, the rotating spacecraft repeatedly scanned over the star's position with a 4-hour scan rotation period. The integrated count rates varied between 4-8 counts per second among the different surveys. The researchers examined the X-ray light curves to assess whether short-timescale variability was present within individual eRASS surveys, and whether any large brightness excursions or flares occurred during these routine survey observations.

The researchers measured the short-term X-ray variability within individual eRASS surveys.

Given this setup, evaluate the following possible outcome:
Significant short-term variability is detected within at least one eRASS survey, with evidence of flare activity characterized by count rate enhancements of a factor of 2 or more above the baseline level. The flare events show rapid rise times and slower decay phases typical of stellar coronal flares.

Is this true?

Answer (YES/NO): NO